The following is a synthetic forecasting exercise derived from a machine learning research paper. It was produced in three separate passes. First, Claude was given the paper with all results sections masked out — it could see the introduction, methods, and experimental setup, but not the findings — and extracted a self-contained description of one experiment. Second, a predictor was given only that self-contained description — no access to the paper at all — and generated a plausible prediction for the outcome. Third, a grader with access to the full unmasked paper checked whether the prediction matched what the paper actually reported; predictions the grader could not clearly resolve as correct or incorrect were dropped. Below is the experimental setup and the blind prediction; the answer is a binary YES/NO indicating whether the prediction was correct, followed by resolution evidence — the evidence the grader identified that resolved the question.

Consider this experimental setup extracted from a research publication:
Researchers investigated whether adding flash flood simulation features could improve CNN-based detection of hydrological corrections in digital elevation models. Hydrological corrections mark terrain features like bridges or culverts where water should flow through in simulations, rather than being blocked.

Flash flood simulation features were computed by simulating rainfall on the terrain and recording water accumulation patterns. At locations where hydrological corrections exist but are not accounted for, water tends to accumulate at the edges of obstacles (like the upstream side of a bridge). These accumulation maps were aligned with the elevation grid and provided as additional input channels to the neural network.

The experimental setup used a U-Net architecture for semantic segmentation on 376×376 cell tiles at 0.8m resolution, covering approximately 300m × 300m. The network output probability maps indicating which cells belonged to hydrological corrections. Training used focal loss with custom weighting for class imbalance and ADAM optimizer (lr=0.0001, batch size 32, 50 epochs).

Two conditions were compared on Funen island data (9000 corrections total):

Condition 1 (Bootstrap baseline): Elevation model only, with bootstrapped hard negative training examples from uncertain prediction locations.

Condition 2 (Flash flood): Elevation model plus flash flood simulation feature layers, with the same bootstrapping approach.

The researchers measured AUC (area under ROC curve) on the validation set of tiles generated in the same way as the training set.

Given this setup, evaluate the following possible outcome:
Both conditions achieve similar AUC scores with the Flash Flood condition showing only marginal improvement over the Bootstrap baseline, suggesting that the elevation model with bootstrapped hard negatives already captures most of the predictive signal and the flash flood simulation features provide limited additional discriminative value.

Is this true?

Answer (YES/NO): NO